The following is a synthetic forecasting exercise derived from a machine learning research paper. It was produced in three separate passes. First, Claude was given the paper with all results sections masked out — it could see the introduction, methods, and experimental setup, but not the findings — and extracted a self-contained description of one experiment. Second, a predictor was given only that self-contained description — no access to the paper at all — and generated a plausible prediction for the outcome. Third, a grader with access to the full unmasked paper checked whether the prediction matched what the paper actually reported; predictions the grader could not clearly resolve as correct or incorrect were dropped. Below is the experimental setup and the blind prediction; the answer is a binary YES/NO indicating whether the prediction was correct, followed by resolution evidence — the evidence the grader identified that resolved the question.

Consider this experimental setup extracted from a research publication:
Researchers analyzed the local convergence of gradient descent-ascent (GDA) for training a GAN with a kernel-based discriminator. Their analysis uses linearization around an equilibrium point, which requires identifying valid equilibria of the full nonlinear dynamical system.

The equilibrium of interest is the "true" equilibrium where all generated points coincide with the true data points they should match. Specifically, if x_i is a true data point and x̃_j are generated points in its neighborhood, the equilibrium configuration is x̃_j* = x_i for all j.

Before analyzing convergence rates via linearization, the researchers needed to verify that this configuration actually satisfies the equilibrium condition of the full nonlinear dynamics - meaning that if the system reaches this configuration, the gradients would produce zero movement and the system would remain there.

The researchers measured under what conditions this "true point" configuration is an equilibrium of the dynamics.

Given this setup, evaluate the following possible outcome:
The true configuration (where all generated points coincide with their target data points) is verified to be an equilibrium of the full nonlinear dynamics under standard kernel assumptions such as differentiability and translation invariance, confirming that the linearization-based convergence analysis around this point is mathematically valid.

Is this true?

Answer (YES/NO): NO